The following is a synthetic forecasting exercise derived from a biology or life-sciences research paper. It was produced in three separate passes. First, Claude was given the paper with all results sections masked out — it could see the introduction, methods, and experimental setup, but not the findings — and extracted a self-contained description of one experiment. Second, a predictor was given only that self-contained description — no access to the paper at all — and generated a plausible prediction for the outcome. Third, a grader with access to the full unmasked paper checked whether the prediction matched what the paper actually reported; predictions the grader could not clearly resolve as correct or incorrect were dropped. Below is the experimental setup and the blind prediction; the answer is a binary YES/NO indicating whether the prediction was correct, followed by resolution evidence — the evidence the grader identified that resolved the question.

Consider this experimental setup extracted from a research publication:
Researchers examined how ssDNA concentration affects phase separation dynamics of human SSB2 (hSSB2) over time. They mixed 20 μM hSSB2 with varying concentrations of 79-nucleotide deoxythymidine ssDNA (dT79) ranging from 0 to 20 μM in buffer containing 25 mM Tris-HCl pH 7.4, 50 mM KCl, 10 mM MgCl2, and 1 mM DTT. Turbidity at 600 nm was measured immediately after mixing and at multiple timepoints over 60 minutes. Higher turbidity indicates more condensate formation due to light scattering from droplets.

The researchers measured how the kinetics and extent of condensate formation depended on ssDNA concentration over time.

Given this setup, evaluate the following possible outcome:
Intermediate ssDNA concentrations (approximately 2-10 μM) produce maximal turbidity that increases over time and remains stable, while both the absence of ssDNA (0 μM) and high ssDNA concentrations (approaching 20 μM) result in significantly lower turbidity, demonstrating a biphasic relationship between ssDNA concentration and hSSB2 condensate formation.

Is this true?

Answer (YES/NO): NO